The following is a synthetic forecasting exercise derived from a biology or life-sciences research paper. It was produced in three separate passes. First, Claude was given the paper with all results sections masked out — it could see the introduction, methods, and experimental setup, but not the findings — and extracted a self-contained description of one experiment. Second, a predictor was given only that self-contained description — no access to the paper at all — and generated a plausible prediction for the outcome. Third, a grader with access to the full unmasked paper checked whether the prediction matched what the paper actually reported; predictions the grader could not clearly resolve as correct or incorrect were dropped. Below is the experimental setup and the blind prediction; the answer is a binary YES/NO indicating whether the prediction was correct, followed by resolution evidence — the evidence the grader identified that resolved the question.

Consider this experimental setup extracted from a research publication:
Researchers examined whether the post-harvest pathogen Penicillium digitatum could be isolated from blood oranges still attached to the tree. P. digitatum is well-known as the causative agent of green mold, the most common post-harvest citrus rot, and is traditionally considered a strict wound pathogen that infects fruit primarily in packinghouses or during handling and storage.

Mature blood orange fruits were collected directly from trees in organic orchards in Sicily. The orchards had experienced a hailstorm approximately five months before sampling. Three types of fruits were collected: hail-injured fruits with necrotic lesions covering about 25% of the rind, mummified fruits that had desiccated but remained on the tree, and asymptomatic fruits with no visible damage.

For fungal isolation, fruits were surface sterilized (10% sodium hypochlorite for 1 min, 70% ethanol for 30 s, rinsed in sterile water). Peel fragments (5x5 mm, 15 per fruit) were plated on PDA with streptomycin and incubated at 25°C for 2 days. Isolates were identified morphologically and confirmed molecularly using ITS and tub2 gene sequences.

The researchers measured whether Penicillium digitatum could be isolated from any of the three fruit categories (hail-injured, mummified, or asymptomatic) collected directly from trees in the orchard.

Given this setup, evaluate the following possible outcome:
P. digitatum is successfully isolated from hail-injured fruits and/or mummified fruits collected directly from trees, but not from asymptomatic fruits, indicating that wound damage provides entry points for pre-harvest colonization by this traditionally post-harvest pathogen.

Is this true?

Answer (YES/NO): NO